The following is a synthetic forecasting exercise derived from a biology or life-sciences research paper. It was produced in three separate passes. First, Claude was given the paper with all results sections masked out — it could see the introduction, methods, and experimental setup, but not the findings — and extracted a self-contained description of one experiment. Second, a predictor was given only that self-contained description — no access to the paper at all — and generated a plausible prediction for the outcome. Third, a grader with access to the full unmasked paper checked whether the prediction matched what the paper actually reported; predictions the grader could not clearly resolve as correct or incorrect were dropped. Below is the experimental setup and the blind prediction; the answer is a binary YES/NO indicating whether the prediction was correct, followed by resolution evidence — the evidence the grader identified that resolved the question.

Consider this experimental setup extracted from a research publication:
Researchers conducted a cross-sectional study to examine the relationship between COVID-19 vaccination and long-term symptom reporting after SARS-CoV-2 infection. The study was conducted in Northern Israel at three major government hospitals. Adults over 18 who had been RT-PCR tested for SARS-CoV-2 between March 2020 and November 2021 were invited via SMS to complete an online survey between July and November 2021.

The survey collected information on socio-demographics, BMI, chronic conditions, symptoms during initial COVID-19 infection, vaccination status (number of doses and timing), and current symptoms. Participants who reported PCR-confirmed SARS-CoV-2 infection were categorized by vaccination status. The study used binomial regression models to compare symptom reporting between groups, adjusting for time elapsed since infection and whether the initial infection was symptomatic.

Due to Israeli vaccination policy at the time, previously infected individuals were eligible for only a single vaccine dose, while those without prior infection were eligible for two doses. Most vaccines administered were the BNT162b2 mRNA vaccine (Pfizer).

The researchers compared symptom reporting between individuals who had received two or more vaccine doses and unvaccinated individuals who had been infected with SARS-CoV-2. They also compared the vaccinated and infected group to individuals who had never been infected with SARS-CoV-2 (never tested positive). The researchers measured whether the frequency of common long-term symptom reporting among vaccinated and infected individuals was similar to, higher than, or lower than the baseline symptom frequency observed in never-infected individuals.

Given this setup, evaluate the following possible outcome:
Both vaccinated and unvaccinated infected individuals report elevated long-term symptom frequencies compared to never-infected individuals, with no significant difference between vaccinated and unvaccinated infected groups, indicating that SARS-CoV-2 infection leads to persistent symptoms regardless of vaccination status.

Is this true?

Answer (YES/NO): NO